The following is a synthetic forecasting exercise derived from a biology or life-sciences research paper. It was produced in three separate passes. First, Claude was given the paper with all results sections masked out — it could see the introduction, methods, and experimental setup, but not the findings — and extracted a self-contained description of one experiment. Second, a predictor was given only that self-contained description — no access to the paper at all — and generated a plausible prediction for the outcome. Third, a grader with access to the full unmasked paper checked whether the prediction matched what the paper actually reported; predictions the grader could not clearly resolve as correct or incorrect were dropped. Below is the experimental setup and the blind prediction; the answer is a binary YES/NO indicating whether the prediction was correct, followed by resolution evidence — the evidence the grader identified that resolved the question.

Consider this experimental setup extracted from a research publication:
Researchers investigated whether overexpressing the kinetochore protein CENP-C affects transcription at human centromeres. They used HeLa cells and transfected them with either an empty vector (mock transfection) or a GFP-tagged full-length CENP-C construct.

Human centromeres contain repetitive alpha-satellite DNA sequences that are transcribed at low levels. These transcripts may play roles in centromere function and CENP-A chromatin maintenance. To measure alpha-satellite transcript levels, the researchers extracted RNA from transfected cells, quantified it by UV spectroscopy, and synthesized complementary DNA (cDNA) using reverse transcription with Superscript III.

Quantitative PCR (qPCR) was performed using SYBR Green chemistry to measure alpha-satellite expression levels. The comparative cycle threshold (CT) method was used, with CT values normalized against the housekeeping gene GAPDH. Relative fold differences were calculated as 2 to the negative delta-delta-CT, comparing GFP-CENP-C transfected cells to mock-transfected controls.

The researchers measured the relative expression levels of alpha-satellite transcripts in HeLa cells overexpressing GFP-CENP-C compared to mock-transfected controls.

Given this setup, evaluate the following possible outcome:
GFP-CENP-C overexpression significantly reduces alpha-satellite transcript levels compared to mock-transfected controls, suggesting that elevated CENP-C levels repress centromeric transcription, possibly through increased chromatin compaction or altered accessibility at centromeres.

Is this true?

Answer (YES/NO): YES